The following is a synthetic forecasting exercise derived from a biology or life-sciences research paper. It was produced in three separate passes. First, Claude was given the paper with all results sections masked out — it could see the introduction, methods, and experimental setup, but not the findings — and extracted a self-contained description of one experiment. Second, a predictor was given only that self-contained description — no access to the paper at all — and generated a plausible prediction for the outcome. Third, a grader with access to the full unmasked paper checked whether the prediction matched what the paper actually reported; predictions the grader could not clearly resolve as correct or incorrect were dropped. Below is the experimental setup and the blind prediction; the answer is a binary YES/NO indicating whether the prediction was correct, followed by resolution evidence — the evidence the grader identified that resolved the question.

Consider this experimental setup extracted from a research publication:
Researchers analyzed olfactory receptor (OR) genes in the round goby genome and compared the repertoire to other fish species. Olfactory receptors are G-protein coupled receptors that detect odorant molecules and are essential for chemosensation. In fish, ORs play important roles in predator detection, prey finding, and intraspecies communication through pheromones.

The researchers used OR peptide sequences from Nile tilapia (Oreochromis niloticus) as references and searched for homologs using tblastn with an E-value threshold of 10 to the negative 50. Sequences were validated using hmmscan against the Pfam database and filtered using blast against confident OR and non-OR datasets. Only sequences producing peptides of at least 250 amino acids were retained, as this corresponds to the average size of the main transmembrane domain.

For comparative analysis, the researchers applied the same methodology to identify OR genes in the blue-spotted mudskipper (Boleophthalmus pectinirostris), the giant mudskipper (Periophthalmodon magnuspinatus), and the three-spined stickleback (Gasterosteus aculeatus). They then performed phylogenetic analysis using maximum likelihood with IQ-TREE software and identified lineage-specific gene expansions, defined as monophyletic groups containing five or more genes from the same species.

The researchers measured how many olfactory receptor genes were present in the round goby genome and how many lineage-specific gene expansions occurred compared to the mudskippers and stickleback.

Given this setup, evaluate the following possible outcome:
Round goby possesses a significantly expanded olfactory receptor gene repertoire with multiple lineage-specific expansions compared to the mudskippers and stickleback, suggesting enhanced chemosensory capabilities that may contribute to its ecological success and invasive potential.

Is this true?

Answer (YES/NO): NO